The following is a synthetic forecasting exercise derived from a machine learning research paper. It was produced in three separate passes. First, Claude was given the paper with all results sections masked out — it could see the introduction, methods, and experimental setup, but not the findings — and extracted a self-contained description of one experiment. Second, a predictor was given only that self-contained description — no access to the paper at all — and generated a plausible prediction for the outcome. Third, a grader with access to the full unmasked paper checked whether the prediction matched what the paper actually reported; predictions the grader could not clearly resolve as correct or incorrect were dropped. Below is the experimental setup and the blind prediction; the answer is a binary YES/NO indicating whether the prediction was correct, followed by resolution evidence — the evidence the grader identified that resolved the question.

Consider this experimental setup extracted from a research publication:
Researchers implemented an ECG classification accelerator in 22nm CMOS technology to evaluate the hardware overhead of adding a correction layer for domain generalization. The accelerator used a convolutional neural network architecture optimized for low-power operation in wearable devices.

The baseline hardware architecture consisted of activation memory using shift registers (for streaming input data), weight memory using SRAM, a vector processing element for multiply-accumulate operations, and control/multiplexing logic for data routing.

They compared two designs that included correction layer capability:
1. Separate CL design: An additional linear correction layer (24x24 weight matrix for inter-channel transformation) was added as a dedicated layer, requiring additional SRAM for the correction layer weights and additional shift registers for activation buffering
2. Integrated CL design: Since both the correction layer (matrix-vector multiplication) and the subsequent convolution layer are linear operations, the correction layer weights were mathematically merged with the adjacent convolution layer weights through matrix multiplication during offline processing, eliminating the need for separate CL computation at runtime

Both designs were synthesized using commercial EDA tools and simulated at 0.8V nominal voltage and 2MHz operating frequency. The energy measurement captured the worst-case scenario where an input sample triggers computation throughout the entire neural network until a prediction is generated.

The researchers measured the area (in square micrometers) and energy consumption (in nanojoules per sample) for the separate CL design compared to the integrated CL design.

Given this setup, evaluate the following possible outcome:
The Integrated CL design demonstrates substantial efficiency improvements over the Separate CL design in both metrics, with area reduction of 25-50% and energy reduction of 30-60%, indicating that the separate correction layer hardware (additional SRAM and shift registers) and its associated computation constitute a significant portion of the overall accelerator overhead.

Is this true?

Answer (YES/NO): NO